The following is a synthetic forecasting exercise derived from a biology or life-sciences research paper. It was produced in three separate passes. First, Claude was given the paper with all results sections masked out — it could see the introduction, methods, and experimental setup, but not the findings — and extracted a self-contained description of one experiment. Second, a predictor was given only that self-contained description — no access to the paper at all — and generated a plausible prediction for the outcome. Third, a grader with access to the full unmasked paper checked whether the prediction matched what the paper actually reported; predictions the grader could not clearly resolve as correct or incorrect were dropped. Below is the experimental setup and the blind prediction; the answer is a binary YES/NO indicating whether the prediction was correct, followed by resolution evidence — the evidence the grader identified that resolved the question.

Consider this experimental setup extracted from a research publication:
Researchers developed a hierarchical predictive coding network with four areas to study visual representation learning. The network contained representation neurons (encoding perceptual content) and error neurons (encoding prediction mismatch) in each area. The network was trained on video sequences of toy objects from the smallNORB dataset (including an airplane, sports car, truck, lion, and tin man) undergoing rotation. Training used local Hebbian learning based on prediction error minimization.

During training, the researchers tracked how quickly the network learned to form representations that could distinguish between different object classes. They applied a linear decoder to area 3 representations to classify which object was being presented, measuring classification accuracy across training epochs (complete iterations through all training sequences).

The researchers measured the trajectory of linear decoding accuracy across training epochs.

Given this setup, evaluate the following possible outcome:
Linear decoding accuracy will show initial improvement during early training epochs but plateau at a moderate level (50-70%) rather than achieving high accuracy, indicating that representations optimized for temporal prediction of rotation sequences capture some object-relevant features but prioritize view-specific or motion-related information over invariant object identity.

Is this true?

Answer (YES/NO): NO